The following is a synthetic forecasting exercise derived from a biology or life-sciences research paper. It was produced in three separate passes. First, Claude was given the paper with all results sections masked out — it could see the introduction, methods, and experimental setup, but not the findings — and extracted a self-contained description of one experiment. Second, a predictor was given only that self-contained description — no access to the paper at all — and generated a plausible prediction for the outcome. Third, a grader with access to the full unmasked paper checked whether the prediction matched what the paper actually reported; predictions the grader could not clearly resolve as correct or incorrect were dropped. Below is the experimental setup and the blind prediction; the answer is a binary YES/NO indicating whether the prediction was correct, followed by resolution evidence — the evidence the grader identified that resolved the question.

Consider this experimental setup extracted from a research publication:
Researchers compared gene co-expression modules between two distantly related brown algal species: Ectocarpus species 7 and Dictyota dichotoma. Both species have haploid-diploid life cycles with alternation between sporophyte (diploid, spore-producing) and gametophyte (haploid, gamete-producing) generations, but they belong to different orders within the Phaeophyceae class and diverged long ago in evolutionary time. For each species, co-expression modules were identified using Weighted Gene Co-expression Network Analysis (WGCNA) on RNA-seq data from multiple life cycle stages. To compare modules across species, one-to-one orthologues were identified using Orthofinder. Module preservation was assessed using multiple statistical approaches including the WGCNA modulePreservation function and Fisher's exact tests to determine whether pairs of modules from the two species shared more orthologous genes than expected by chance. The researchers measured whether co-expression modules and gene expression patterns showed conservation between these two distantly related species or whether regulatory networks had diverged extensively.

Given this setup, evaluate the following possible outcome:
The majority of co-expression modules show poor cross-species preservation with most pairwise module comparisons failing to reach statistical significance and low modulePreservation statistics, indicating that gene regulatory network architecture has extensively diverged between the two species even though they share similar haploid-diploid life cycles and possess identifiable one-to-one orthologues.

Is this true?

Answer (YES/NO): NO